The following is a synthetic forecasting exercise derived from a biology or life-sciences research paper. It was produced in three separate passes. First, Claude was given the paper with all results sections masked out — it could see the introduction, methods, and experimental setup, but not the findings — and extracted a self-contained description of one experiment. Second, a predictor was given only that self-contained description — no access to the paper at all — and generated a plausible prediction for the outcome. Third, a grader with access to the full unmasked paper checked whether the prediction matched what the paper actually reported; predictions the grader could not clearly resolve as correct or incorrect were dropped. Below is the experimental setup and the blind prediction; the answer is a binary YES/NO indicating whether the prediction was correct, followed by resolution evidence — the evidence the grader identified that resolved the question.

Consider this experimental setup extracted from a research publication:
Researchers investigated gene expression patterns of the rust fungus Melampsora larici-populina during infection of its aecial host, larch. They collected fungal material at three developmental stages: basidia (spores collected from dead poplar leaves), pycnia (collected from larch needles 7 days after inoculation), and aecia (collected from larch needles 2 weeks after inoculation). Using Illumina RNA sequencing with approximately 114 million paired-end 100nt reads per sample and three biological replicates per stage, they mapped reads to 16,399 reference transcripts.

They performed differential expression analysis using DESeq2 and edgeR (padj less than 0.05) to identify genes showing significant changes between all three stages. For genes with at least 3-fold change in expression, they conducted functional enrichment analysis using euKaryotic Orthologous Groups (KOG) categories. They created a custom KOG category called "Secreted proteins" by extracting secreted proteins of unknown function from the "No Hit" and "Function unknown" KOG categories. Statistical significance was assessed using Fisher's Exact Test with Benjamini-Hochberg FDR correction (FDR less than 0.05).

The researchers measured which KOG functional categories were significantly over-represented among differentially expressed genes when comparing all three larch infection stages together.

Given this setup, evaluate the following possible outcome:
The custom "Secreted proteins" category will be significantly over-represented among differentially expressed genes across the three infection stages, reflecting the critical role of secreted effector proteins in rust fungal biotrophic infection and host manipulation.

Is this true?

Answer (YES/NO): YES